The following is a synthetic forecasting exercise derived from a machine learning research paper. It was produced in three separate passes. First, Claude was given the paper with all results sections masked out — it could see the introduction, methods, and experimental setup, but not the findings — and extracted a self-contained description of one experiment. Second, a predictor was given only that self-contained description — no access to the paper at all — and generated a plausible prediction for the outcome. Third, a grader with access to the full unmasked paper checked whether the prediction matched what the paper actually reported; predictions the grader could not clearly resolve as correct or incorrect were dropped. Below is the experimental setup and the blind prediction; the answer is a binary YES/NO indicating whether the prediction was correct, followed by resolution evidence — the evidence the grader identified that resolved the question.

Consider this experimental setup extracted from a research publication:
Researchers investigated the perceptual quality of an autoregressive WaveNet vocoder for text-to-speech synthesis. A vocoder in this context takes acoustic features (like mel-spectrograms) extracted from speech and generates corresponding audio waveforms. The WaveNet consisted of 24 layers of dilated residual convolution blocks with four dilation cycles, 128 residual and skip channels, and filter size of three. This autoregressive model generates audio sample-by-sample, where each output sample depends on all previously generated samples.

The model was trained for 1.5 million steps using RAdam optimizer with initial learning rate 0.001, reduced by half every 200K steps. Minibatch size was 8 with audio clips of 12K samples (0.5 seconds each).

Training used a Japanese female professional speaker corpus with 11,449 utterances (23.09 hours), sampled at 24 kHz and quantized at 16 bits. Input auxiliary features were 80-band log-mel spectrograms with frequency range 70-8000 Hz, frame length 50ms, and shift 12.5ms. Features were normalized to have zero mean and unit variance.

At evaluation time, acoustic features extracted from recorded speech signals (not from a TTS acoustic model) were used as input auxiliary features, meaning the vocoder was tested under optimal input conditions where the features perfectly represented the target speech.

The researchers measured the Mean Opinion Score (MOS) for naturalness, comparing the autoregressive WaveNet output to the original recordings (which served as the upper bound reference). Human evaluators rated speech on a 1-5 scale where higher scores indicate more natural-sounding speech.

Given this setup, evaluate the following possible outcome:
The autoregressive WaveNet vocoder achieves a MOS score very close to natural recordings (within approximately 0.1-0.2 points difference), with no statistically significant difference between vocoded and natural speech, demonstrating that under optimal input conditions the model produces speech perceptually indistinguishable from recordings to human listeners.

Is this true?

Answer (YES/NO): NO